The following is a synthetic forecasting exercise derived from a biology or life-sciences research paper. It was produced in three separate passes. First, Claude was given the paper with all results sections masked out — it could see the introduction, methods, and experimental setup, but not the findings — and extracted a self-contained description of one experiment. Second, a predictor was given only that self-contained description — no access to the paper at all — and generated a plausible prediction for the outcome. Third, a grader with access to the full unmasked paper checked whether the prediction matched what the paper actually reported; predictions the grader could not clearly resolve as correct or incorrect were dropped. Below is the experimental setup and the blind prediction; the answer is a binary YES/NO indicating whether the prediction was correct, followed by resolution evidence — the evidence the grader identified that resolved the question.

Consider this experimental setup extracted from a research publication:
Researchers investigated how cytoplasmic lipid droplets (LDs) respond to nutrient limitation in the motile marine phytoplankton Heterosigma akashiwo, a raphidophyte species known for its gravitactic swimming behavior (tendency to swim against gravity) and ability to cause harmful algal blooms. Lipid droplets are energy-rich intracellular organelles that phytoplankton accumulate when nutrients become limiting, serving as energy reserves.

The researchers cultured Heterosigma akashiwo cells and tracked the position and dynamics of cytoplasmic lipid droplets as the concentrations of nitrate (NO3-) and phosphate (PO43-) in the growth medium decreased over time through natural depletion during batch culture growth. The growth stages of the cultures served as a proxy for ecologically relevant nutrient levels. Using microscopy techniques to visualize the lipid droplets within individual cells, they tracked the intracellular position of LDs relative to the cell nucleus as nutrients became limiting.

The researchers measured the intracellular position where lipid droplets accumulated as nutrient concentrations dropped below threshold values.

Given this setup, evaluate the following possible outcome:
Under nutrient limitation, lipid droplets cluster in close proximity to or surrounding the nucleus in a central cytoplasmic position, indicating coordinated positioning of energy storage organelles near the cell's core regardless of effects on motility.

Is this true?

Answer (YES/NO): NO